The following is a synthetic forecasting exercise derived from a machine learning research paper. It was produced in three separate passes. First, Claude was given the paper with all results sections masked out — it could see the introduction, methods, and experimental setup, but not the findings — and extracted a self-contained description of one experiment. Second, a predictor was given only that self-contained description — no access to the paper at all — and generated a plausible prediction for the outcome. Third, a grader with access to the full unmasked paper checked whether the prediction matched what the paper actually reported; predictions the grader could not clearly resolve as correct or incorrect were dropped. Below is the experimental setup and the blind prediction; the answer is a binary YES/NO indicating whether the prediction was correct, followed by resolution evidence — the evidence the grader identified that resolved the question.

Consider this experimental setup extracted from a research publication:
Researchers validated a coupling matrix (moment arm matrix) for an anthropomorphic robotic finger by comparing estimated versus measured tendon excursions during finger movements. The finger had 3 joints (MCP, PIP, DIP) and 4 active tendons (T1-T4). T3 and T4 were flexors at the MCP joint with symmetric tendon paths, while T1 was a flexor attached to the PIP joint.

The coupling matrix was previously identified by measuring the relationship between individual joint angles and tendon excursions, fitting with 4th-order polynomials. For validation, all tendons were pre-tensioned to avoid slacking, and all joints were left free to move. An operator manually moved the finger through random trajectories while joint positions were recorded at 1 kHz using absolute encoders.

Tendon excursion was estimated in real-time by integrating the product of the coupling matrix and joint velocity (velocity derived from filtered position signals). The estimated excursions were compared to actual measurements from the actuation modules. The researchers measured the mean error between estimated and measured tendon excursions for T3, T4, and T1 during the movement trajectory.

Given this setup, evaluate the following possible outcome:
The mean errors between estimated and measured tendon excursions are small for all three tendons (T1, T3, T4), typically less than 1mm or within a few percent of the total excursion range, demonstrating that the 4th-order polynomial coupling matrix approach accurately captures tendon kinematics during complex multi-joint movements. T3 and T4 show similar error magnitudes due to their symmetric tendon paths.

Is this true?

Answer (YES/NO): YES